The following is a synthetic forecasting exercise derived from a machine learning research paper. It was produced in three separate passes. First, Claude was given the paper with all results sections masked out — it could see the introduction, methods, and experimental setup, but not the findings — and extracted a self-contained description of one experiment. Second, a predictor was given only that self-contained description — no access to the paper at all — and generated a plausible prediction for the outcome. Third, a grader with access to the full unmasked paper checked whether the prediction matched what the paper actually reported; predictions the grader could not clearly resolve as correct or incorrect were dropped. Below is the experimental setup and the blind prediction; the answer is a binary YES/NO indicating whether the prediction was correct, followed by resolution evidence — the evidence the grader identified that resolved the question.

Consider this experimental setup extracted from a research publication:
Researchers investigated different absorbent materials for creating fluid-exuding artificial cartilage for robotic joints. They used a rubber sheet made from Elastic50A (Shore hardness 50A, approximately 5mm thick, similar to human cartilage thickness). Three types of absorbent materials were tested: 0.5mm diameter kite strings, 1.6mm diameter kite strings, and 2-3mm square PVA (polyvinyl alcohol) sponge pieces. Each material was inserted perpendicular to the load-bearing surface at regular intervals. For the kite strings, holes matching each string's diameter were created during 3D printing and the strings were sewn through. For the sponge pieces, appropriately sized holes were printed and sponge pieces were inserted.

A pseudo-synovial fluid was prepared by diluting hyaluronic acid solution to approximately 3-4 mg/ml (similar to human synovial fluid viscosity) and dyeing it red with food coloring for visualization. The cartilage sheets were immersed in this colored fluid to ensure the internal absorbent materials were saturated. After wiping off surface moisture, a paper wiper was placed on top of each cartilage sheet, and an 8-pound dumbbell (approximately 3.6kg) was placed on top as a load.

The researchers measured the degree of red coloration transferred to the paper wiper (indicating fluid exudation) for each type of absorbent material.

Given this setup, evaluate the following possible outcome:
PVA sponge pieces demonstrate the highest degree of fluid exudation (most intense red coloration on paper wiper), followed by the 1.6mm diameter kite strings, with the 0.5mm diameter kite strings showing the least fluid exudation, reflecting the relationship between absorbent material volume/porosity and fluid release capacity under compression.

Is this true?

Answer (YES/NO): NO